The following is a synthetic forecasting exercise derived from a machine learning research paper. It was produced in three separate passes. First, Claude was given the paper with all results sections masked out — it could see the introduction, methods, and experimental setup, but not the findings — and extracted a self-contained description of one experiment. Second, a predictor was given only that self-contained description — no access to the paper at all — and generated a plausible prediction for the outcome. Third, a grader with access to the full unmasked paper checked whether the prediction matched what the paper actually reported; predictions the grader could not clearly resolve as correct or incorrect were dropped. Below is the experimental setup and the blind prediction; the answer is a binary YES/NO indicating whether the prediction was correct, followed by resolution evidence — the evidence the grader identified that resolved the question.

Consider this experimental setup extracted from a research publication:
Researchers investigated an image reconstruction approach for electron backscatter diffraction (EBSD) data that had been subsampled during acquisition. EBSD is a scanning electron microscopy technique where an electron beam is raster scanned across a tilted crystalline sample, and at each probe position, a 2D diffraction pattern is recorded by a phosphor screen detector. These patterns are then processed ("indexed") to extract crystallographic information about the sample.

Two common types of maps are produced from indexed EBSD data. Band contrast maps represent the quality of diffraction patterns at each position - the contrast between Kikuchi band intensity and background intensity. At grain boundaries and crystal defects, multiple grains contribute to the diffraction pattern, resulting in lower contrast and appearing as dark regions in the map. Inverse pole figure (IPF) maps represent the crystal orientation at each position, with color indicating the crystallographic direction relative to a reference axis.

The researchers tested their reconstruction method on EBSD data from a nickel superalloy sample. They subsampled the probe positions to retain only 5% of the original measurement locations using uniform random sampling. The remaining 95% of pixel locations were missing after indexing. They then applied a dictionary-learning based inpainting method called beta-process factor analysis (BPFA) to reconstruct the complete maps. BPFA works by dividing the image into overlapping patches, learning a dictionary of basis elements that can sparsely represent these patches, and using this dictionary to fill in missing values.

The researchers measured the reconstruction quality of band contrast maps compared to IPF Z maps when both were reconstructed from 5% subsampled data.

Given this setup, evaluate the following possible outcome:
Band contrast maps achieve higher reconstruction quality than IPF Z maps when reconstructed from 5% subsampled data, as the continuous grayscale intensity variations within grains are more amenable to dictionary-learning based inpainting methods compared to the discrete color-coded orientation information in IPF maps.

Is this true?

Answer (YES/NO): NO